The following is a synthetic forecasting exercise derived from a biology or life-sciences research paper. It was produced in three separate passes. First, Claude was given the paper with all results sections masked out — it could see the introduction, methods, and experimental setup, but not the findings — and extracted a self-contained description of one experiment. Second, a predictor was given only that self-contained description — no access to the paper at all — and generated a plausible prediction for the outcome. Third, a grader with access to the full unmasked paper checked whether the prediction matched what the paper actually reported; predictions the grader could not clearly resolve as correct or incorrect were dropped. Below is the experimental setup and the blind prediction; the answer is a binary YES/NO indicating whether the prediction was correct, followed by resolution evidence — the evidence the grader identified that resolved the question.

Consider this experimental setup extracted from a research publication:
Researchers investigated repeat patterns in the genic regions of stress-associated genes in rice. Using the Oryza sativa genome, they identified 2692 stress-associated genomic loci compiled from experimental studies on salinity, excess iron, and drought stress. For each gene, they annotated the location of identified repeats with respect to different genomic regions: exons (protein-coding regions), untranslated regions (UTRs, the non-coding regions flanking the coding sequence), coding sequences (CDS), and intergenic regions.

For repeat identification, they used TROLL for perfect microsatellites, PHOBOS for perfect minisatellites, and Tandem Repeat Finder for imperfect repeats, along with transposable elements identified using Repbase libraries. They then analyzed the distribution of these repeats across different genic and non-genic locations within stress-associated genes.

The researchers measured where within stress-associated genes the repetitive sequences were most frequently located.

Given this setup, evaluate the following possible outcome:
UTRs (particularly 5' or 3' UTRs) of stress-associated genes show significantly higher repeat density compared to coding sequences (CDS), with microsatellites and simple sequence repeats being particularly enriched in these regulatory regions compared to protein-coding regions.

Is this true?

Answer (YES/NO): NO